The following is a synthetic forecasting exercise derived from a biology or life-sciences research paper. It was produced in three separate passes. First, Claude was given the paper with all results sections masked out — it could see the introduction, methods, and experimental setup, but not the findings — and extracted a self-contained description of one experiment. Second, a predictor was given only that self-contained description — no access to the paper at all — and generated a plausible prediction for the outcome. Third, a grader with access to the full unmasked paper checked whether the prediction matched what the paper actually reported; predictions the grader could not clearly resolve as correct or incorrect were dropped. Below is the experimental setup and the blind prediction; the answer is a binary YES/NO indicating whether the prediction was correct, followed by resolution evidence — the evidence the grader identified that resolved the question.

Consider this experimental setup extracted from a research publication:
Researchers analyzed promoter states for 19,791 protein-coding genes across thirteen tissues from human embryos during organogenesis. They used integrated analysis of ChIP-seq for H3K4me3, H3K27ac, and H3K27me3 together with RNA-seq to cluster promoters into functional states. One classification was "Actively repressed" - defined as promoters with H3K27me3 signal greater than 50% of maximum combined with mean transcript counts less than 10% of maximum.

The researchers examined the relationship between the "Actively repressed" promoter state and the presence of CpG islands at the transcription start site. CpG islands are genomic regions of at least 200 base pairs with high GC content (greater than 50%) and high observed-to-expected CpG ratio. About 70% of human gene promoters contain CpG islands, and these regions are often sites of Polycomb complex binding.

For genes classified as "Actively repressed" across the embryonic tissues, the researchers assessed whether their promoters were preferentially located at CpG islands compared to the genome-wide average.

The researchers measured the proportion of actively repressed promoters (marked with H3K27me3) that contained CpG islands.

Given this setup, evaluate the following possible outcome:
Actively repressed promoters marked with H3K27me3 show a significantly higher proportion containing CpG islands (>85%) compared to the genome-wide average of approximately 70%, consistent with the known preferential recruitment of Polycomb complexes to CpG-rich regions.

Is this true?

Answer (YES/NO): YES